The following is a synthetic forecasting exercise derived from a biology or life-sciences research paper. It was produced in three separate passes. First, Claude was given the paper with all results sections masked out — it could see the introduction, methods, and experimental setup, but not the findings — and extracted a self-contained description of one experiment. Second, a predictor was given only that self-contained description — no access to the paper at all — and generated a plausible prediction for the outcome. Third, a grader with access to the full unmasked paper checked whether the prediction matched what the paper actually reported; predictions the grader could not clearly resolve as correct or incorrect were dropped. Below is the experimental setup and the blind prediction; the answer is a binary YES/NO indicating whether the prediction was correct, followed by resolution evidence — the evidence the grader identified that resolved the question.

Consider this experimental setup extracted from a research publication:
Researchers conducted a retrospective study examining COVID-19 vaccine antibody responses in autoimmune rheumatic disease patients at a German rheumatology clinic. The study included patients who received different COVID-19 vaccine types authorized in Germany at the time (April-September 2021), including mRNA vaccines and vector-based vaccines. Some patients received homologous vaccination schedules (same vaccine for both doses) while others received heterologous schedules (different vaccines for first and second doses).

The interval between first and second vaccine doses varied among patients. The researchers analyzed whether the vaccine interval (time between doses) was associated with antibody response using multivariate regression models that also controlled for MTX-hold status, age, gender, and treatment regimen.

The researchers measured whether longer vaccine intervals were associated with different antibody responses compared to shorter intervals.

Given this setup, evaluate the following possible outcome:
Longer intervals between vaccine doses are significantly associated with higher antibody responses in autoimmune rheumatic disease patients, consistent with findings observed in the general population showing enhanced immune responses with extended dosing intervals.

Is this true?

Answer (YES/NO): NO